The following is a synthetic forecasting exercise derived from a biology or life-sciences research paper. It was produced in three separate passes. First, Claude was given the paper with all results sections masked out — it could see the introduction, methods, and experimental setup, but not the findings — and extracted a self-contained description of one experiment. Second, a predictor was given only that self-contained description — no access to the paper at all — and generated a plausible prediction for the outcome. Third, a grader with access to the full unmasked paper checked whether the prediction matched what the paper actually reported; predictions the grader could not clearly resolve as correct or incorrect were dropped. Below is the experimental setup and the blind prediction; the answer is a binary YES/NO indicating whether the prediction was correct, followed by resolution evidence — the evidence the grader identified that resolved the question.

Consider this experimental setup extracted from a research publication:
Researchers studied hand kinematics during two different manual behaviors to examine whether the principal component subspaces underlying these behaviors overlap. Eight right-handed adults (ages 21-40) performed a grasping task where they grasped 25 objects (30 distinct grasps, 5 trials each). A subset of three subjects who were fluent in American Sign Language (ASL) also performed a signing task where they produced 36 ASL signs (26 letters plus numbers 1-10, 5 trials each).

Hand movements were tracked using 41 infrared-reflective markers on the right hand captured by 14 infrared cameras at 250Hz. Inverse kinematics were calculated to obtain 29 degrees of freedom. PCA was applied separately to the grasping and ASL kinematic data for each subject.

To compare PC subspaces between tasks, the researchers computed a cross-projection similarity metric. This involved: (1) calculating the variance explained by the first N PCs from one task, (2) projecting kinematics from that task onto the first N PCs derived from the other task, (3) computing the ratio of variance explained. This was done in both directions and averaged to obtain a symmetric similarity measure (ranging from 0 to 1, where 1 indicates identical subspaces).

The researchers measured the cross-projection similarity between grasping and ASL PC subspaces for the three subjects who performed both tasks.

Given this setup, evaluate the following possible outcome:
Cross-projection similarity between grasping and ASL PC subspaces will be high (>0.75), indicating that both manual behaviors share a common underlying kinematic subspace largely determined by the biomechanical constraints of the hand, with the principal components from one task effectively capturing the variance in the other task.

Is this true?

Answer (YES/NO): YES